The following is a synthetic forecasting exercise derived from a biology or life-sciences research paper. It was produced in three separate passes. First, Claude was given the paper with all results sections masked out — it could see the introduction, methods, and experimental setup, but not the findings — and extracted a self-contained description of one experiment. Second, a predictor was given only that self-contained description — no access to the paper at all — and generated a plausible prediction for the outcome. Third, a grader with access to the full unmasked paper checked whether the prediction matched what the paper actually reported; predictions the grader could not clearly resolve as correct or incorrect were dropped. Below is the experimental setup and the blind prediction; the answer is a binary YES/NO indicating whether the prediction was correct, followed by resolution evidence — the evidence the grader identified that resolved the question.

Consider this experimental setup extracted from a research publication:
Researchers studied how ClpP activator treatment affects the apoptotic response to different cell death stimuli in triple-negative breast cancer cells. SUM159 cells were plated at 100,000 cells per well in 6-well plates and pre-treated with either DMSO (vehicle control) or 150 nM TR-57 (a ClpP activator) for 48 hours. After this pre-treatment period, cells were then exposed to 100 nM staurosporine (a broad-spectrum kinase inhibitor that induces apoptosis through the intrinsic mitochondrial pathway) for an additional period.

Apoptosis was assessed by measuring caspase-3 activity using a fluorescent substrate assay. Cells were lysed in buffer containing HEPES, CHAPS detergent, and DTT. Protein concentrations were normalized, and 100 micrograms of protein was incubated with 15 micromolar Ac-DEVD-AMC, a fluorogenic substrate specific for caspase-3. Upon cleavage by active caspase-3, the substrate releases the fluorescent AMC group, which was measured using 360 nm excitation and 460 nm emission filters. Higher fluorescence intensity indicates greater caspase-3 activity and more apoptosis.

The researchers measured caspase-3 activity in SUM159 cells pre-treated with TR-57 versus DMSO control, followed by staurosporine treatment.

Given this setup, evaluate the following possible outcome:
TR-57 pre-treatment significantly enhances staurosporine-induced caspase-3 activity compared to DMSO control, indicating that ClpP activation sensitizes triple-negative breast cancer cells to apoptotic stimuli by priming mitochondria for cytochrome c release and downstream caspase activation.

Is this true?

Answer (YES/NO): NO